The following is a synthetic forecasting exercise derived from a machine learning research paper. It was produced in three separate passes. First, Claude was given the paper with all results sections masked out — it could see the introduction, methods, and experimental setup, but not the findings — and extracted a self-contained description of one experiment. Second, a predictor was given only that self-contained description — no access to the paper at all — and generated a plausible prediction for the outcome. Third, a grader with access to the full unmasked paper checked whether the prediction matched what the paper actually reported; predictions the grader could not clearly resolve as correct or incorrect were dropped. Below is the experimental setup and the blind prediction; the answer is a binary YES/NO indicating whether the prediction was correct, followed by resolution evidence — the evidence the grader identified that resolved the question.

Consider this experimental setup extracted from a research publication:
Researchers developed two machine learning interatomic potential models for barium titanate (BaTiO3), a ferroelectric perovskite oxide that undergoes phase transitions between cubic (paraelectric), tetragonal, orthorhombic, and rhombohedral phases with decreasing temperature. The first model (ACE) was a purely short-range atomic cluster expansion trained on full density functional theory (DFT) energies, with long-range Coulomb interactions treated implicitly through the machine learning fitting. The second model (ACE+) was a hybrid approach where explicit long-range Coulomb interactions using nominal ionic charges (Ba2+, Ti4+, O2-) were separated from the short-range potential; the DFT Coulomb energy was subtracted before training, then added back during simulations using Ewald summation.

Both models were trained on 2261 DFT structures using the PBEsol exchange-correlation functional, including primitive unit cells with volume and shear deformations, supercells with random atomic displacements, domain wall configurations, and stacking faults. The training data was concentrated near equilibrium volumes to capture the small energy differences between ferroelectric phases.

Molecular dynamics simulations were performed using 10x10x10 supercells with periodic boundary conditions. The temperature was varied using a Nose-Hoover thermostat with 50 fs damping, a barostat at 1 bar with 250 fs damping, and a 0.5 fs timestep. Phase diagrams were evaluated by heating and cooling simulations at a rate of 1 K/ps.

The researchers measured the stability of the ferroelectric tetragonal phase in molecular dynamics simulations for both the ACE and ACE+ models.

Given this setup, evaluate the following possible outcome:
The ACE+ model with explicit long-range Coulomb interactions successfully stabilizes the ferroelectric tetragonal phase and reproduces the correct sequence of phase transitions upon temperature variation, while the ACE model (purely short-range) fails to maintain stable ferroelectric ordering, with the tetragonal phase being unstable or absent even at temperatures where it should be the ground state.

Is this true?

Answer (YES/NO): NO